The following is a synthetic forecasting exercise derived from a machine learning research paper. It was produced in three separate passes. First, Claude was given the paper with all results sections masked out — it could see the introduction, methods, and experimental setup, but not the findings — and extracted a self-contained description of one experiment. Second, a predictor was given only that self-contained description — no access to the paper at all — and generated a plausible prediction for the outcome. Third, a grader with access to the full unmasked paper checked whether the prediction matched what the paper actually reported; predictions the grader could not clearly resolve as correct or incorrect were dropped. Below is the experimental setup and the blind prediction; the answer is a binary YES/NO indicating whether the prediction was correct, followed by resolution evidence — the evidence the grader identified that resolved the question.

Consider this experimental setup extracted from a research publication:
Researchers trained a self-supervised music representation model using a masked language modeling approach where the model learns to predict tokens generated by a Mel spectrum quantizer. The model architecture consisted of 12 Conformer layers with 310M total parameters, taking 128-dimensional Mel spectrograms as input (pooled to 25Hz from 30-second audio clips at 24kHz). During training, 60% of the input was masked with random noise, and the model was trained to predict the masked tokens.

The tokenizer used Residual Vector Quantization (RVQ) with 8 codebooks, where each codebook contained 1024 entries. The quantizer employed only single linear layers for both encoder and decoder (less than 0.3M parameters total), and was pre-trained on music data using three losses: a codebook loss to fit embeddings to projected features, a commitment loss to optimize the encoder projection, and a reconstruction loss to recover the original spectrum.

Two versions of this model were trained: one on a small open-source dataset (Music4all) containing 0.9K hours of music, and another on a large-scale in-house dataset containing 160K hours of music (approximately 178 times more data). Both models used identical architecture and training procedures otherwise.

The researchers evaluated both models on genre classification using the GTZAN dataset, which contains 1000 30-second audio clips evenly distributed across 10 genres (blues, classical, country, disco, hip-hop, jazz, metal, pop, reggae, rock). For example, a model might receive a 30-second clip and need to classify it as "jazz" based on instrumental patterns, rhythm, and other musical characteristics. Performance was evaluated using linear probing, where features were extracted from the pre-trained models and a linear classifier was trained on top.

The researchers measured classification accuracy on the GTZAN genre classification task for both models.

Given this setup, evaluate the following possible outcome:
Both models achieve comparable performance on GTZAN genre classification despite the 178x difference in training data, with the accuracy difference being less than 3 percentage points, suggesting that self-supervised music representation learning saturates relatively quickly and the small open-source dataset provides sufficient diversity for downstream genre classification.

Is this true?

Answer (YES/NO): YES